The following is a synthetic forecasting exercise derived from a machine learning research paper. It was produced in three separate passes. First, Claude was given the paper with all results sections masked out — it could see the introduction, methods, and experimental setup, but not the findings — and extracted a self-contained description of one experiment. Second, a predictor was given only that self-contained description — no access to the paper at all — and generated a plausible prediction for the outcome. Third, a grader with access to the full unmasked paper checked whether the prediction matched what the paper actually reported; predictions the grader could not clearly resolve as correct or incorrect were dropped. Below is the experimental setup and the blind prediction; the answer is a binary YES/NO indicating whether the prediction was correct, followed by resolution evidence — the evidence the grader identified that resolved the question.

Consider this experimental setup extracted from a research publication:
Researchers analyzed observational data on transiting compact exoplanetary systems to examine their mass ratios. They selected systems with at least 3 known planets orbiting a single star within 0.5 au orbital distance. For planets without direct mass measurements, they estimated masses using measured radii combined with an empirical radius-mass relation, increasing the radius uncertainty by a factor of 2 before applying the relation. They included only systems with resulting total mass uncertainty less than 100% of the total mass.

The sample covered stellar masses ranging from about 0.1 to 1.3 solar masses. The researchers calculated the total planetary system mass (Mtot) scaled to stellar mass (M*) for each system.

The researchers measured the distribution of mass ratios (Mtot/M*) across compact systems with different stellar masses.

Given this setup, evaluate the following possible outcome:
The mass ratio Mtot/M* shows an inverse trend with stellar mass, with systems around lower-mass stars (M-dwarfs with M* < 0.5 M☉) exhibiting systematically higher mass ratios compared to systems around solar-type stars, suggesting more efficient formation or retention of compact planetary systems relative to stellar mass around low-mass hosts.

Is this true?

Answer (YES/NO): NO